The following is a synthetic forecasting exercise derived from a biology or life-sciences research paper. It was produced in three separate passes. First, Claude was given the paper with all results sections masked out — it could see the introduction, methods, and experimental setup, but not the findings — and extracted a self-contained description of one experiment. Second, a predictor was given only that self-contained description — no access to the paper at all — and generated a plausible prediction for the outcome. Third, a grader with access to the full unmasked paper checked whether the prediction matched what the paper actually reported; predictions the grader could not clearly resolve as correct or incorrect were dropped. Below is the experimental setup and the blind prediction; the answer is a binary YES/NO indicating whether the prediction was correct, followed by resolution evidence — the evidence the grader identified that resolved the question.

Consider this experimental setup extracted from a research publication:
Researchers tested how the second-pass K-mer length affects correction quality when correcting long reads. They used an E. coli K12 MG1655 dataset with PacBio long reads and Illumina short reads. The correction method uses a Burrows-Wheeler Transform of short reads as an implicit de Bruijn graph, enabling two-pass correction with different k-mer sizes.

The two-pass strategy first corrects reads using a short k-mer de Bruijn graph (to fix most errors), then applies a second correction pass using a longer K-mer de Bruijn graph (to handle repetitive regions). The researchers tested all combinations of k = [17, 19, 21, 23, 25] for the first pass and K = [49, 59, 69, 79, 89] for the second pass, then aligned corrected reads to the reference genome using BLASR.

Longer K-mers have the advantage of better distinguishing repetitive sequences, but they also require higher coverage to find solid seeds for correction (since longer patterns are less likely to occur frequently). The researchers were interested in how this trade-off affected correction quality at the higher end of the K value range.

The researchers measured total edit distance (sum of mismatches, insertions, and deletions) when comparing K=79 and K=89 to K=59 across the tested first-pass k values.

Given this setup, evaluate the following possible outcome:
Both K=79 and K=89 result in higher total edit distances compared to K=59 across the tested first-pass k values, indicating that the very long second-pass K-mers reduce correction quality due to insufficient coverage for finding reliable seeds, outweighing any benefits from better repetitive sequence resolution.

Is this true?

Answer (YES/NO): YES